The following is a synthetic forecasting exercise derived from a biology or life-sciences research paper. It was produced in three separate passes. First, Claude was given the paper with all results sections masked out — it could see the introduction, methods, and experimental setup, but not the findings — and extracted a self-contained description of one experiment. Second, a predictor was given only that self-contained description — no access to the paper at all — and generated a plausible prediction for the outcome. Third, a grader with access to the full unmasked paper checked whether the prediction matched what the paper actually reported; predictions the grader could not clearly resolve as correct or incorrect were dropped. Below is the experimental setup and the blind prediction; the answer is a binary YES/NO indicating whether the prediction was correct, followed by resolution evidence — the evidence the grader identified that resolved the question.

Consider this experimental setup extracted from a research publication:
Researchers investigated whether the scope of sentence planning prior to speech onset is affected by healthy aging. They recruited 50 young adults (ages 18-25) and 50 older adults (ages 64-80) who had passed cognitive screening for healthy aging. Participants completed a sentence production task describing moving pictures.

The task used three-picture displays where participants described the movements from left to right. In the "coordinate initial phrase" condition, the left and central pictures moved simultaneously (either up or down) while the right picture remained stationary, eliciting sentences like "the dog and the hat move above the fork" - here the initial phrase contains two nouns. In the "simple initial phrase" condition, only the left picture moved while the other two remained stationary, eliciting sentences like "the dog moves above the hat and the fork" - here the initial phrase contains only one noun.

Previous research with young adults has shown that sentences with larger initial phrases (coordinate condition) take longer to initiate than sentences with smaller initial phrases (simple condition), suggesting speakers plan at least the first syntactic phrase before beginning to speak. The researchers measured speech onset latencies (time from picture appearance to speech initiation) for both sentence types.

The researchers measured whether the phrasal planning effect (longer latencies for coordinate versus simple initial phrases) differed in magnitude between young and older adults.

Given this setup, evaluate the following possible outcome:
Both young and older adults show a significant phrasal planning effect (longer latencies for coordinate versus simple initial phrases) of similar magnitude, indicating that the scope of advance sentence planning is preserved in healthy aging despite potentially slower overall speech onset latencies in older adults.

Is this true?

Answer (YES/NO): YES